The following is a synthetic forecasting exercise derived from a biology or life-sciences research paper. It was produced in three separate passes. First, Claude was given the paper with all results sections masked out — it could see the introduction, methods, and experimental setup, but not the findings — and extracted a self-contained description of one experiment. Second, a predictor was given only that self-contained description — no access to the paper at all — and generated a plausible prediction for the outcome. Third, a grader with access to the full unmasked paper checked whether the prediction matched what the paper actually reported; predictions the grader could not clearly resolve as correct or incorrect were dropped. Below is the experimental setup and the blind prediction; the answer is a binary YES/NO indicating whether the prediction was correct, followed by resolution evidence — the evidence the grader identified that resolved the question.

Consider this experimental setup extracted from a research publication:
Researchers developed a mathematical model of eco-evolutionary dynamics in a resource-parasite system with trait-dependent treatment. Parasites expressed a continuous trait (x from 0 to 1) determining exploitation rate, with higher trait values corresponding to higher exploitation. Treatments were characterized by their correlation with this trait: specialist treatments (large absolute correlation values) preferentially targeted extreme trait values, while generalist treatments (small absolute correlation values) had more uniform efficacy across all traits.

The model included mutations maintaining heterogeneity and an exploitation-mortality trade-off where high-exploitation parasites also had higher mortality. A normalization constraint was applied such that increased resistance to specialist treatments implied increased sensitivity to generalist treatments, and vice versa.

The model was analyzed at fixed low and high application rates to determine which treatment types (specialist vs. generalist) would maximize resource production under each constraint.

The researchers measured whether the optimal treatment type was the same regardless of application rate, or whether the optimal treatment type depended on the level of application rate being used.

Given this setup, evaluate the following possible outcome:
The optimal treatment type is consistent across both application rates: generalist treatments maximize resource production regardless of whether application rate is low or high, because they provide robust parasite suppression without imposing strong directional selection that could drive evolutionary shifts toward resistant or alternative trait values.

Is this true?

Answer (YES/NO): NO